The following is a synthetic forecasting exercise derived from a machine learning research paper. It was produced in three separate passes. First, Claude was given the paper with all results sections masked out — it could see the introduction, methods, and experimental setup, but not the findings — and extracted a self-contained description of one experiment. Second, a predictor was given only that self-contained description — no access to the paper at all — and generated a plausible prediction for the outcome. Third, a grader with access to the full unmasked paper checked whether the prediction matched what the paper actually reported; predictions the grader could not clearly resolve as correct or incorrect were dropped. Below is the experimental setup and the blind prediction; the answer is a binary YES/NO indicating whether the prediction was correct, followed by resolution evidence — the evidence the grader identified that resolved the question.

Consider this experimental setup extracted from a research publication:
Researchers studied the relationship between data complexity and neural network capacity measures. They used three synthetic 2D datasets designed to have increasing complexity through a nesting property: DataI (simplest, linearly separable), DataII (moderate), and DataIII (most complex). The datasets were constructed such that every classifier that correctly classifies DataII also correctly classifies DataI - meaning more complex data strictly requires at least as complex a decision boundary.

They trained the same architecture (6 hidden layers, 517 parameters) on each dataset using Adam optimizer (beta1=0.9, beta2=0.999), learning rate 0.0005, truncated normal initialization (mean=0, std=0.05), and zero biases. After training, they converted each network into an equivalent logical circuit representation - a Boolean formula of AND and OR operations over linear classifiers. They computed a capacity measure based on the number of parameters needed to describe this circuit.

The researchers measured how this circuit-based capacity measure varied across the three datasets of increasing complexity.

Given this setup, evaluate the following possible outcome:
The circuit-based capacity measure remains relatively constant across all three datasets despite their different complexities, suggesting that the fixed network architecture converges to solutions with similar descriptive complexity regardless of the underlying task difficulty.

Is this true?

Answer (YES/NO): NO